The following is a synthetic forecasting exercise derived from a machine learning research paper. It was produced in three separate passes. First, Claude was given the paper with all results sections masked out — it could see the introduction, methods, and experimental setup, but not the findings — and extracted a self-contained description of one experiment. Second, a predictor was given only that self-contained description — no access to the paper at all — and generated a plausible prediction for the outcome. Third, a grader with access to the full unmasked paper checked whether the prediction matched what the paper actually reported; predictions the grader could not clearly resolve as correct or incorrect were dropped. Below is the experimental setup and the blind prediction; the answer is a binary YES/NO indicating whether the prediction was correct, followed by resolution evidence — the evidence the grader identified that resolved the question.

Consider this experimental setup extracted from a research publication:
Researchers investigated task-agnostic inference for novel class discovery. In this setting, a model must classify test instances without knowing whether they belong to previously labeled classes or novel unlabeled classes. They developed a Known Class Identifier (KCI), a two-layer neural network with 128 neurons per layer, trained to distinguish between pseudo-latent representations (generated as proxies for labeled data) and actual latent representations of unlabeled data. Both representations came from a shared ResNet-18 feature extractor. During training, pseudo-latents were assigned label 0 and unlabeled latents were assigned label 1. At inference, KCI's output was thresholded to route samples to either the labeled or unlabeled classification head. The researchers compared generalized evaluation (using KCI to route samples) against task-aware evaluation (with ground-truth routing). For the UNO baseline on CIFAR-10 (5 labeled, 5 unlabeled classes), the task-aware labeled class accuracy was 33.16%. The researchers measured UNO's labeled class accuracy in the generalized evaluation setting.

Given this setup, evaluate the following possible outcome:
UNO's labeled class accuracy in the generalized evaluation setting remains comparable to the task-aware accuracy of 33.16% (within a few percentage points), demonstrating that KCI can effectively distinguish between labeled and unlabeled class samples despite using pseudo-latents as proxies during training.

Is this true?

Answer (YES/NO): NO